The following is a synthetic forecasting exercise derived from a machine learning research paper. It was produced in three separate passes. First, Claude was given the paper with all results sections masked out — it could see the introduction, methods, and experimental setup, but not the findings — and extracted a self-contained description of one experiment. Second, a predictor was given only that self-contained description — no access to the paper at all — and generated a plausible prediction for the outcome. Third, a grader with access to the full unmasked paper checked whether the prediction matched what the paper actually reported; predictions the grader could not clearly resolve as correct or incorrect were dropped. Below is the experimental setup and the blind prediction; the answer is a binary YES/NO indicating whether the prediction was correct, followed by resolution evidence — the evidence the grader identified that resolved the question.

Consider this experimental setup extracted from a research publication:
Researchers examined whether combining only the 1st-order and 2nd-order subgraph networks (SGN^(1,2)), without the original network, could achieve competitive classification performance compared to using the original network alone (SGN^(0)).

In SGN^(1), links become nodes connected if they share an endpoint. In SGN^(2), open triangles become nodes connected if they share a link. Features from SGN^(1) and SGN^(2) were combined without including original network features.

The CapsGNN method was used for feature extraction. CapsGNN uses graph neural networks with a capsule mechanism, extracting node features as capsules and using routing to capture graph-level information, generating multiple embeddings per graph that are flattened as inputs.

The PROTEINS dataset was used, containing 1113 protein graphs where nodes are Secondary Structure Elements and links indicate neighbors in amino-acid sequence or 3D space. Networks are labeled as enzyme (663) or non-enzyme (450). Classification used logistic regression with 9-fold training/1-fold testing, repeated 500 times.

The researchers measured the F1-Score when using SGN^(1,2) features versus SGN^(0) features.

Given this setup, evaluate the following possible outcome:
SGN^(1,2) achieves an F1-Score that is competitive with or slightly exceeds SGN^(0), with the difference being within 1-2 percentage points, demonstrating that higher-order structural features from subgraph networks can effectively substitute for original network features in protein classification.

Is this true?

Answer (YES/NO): NO